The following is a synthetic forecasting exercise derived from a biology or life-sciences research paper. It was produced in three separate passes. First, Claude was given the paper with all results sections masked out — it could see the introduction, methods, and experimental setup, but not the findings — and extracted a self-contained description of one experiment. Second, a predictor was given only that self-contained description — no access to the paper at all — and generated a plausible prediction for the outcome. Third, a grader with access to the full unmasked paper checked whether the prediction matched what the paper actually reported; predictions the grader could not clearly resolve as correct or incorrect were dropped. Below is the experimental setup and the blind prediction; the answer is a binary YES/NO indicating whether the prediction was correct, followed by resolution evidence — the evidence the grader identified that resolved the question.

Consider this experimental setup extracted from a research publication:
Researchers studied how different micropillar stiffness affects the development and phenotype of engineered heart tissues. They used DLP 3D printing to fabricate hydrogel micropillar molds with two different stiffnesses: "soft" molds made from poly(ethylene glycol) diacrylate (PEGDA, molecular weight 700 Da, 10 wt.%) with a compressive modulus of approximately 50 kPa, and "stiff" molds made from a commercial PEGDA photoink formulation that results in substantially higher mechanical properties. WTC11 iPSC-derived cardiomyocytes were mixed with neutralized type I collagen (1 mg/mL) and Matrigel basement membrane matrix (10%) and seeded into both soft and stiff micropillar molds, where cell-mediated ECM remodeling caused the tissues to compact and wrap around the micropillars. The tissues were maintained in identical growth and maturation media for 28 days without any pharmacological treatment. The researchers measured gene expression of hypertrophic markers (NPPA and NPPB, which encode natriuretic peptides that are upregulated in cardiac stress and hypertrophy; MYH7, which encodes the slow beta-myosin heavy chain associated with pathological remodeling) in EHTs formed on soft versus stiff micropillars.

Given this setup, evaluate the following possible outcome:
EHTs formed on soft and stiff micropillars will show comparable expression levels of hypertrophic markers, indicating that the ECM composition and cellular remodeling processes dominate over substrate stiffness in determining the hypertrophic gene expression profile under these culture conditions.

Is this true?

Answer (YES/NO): NO